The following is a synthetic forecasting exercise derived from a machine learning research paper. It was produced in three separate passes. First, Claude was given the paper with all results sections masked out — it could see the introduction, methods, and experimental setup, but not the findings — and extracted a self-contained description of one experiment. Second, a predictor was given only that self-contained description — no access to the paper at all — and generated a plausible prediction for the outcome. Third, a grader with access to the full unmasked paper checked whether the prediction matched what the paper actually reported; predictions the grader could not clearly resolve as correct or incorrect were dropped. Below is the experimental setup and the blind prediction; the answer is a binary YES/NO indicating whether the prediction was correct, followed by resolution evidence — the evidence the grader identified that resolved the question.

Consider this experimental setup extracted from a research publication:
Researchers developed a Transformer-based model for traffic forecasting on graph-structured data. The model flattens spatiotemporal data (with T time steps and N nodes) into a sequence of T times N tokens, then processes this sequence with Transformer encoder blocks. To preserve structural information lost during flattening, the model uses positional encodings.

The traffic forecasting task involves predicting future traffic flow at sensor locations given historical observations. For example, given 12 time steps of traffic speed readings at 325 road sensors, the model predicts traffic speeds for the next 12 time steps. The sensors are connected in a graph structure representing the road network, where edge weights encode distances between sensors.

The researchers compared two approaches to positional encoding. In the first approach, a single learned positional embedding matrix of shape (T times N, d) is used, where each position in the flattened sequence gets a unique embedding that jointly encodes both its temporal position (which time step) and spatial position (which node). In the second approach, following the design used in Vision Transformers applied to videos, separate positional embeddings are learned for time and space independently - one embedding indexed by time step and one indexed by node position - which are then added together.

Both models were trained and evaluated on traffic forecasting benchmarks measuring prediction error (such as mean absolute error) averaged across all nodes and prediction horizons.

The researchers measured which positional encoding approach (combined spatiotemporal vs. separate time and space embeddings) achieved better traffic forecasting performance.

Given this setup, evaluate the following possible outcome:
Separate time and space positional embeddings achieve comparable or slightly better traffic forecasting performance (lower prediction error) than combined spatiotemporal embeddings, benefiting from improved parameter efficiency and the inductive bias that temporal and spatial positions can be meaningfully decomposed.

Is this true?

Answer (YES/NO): NO